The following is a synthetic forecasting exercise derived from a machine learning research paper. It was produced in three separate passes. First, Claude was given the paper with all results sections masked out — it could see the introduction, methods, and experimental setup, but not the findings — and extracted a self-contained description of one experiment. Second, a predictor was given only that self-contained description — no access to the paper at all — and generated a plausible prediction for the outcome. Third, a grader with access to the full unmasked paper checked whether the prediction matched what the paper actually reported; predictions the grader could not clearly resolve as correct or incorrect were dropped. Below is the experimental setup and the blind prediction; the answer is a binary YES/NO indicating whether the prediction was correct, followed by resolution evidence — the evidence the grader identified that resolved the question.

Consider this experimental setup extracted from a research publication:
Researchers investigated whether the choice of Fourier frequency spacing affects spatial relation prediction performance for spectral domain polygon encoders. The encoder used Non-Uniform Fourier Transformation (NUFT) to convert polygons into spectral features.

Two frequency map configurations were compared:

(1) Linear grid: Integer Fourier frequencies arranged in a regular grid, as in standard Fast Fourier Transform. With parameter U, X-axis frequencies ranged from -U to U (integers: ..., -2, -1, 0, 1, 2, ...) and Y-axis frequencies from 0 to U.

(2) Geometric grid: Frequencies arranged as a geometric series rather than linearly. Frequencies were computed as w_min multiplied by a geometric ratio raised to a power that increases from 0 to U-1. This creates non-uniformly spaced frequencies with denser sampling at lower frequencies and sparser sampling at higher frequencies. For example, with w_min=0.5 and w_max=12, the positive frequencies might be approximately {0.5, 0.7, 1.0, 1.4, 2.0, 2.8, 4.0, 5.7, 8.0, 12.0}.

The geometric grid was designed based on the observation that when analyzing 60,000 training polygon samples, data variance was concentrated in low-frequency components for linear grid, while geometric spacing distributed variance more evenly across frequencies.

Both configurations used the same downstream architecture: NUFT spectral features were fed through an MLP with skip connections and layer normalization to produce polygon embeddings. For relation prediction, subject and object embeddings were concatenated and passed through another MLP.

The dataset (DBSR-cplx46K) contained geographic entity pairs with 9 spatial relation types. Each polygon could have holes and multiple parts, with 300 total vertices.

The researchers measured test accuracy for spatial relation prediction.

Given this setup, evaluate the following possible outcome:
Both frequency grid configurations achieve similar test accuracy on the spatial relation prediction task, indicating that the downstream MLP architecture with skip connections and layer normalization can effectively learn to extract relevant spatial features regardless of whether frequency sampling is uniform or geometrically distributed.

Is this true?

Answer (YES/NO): NO